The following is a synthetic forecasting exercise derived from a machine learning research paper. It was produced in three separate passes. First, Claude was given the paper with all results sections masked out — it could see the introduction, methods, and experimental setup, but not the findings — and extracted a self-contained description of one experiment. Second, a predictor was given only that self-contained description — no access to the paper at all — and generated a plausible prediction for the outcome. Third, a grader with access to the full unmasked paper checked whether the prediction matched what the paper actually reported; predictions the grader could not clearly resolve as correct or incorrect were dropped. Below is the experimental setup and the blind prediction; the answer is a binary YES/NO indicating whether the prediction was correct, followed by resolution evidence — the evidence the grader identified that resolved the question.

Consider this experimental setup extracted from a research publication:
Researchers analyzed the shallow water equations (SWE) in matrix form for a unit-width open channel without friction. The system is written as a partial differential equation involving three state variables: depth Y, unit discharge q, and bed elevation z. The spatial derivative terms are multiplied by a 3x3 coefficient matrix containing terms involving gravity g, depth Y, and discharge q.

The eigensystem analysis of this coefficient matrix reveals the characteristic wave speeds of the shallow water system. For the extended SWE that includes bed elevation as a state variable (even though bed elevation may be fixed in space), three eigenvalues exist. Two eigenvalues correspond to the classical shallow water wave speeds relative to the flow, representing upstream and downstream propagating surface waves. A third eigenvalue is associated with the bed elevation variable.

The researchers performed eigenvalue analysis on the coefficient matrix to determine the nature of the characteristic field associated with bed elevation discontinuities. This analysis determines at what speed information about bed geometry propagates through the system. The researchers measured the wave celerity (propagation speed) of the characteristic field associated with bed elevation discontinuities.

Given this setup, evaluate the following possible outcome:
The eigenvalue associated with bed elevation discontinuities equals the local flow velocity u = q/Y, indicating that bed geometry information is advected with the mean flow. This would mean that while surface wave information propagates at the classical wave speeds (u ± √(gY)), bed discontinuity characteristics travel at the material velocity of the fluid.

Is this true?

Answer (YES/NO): NO